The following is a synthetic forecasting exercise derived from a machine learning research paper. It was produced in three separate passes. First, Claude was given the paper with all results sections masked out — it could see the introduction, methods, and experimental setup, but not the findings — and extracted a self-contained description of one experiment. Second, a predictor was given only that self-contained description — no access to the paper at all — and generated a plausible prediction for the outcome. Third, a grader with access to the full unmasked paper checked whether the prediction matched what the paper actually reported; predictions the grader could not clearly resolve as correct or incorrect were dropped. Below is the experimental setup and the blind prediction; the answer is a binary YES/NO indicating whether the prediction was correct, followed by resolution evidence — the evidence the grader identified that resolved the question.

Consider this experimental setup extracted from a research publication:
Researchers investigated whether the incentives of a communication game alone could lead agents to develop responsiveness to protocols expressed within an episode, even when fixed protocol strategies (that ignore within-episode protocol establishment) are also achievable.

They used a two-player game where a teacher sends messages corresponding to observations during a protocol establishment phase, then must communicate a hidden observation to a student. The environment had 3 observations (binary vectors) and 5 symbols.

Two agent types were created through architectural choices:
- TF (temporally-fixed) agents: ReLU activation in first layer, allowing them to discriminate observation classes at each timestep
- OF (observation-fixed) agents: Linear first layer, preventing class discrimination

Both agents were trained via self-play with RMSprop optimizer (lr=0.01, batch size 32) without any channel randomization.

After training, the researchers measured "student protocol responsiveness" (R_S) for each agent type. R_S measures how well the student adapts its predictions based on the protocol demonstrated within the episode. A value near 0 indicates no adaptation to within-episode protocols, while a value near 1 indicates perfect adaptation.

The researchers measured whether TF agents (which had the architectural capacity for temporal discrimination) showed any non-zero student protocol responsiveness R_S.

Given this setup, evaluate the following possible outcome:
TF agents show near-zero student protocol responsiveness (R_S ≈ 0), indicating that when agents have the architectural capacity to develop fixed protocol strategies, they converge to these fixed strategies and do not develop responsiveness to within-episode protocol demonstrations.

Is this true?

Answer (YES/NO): NO